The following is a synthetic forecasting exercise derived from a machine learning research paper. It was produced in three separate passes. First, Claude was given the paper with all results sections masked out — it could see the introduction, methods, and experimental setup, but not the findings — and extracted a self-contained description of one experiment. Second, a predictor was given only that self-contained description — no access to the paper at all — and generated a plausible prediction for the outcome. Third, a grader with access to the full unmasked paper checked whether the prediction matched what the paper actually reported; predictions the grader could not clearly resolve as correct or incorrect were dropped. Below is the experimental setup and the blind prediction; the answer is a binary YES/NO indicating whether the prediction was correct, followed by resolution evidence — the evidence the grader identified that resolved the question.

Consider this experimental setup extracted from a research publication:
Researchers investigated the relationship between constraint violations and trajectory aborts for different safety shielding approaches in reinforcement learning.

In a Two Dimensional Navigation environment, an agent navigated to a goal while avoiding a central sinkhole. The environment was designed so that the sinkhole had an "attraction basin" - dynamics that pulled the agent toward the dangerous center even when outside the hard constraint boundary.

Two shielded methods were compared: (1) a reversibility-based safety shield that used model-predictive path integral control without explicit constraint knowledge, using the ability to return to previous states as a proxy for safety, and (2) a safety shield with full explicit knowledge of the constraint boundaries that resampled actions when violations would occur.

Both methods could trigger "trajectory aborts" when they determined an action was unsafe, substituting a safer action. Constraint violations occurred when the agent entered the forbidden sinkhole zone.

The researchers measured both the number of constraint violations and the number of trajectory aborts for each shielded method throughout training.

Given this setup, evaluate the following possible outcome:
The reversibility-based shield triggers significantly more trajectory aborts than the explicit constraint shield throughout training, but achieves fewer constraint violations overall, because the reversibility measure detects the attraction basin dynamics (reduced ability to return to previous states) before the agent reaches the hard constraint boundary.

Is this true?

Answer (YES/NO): NO